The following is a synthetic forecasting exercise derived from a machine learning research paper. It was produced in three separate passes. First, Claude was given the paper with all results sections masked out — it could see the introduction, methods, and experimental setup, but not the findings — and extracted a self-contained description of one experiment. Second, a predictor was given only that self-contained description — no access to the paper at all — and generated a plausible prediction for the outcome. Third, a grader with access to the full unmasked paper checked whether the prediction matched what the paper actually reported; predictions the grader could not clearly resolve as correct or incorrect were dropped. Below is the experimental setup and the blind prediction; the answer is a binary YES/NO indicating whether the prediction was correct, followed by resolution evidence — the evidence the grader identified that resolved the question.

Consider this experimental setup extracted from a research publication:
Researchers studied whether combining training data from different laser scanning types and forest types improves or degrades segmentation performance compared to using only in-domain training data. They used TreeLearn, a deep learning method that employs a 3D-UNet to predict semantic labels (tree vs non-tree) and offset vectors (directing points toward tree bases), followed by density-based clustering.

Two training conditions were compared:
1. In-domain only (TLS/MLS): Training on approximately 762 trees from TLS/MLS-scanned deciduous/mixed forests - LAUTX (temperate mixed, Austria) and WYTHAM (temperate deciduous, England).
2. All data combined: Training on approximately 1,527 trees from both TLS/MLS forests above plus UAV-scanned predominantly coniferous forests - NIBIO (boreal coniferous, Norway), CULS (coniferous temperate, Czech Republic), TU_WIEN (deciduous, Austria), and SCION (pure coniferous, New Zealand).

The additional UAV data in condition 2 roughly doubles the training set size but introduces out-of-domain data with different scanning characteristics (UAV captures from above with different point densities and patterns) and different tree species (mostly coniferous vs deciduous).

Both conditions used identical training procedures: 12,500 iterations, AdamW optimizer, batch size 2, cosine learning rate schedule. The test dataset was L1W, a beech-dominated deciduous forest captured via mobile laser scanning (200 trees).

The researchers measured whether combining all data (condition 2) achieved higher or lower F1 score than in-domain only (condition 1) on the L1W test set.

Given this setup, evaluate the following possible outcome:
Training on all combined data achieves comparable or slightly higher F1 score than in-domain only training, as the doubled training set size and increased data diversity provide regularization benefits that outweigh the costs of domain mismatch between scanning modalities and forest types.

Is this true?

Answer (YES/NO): NO